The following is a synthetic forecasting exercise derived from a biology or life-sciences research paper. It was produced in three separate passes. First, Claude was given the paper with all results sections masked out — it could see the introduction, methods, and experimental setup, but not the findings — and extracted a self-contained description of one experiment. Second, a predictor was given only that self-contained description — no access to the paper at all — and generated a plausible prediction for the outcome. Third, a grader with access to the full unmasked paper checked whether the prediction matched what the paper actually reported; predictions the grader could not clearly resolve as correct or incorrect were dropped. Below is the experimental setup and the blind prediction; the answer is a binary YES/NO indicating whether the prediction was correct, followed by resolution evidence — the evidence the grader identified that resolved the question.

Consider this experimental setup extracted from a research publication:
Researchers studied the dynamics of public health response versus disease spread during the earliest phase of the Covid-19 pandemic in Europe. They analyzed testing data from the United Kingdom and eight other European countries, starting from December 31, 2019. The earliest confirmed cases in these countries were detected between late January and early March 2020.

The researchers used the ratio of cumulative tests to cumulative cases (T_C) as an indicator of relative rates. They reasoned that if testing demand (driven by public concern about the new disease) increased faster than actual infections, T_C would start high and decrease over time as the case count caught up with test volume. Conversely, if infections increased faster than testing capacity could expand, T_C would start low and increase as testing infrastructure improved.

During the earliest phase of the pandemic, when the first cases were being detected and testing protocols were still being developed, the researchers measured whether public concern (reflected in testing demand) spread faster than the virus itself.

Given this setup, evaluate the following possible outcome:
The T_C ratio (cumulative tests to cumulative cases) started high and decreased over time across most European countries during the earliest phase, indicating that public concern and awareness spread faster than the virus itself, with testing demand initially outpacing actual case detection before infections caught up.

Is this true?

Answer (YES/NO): YES